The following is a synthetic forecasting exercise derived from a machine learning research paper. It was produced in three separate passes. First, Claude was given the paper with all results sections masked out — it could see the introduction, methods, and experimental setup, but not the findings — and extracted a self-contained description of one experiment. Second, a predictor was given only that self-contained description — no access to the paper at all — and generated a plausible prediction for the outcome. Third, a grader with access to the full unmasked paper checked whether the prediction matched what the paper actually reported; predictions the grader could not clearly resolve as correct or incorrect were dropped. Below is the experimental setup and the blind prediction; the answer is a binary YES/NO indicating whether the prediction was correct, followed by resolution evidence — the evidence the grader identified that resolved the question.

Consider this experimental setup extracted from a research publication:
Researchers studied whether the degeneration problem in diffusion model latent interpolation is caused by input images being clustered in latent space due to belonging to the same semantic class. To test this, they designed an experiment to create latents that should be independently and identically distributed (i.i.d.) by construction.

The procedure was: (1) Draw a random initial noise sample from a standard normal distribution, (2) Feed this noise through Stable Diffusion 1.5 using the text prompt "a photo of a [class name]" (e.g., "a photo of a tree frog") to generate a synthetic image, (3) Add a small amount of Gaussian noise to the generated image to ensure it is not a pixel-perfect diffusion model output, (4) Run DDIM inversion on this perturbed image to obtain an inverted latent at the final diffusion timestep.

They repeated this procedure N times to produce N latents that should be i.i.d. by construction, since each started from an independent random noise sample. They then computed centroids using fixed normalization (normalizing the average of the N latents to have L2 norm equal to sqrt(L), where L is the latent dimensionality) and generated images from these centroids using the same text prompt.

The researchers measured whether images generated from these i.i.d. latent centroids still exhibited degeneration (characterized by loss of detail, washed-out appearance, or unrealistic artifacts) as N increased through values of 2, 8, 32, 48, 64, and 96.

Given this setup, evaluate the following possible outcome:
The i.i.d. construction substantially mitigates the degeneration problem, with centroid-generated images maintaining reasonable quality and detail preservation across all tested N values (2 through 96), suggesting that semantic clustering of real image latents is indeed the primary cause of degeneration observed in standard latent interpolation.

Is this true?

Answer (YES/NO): NO